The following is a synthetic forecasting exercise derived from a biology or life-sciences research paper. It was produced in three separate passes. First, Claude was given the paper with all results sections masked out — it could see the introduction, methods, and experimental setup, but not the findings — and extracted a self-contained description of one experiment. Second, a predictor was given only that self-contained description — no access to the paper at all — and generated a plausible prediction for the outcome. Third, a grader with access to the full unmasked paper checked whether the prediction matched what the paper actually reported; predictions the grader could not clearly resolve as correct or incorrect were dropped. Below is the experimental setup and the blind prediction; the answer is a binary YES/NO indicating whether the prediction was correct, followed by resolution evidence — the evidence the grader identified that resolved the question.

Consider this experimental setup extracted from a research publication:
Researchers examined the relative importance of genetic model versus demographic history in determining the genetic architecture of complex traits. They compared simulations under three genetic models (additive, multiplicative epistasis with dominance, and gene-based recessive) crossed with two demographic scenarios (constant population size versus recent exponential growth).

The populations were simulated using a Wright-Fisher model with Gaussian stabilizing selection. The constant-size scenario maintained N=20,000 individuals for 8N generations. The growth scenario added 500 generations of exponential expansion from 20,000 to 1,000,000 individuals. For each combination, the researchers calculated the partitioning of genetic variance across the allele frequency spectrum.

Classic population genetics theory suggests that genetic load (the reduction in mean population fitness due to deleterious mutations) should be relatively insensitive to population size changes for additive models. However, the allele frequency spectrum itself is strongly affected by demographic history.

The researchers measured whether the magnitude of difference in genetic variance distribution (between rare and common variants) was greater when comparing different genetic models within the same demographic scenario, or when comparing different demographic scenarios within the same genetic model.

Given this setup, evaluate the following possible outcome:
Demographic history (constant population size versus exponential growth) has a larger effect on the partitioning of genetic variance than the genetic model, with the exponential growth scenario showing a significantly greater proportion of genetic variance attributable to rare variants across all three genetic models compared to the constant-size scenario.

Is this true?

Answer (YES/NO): NO